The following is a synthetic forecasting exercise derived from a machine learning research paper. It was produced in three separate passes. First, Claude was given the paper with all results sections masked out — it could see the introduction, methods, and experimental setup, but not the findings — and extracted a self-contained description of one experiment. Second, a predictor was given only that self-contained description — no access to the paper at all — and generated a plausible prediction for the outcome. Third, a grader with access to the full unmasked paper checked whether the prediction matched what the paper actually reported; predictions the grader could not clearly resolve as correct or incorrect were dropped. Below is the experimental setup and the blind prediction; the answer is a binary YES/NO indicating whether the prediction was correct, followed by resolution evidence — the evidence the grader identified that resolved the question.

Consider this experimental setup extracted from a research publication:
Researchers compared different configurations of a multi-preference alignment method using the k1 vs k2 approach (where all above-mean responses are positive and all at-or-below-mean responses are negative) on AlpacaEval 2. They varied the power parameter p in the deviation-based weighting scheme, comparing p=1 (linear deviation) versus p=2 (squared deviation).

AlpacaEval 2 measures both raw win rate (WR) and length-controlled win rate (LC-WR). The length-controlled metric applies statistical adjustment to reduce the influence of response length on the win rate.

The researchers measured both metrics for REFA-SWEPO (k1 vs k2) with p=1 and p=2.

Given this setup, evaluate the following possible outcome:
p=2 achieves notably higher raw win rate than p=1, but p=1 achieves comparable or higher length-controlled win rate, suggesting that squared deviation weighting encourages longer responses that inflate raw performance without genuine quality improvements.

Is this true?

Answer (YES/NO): NO